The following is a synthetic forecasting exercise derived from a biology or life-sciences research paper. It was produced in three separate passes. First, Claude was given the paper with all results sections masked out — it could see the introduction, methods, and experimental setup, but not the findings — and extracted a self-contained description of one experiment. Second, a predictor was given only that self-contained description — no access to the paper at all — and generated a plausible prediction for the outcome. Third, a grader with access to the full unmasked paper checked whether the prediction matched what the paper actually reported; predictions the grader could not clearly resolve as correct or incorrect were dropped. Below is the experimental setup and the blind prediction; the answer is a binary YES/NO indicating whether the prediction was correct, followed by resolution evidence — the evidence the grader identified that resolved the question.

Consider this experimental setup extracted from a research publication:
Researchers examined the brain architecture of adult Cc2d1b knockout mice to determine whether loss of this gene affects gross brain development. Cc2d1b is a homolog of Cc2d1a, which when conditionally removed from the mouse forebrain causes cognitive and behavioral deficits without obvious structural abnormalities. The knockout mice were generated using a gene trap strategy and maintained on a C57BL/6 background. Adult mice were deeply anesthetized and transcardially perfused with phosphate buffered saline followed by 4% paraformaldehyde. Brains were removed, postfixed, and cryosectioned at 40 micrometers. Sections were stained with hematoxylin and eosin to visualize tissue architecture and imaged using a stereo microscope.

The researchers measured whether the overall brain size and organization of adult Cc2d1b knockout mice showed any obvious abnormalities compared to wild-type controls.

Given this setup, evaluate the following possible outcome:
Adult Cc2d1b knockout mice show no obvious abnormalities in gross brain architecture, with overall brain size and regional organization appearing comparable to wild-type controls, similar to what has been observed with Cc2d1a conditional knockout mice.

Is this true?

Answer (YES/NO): YES